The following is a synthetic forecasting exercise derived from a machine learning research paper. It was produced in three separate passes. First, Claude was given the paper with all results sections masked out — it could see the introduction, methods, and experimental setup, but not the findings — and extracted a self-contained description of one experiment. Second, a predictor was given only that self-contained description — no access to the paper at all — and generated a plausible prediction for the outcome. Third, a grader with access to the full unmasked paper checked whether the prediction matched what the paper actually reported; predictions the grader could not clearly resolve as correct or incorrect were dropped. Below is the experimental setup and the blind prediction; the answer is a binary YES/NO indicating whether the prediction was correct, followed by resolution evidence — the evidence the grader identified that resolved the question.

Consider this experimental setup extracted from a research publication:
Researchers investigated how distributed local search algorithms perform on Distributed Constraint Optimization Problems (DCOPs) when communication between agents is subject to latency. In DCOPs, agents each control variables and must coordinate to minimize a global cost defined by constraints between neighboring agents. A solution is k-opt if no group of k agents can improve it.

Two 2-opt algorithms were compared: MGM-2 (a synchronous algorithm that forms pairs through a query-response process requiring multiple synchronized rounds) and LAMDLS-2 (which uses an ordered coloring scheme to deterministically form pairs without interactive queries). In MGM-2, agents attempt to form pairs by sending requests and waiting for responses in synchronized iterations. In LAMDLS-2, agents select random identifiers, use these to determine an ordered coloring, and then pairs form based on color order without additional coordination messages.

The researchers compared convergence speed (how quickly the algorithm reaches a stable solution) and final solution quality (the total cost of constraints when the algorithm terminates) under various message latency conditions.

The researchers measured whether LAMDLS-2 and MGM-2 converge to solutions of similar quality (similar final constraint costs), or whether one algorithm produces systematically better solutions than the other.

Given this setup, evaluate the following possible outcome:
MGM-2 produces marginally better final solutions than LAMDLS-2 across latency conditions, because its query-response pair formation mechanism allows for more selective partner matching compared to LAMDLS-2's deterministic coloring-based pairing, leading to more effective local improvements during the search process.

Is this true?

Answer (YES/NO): NO